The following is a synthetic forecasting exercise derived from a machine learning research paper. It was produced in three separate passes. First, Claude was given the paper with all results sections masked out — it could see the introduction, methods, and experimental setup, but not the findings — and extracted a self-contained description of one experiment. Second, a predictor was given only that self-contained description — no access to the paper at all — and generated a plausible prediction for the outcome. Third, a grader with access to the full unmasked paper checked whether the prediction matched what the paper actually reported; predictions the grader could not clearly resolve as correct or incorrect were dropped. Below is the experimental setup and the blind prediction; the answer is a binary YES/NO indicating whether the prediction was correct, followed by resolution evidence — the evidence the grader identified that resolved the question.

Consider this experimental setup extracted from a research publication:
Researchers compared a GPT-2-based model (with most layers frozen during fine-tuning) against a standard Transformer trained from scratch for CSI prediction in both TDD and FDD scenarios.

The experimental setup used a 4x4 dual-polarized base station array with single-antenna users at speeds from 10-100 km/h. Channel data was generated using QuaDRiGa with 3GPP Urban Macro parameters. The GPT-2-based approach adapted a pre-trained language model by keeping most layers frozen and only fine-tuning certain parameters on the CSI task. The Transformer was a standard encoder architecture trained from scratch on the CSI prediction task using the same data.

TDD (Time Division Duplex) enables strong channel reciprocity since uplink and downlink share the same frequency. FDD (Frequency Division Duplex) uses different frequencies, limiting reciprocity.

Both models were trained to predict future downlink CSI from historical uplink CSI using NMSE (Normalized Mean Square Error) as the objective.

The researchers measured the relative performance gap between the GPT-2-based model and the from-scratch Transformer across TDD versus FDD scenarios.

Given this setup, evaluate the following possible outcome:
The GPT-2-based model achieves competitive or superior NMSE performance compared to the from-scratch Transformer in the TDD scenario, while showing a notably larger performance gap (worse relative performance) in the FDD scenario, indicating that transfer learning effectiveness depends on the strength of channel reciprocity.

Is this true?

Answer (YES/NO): NO